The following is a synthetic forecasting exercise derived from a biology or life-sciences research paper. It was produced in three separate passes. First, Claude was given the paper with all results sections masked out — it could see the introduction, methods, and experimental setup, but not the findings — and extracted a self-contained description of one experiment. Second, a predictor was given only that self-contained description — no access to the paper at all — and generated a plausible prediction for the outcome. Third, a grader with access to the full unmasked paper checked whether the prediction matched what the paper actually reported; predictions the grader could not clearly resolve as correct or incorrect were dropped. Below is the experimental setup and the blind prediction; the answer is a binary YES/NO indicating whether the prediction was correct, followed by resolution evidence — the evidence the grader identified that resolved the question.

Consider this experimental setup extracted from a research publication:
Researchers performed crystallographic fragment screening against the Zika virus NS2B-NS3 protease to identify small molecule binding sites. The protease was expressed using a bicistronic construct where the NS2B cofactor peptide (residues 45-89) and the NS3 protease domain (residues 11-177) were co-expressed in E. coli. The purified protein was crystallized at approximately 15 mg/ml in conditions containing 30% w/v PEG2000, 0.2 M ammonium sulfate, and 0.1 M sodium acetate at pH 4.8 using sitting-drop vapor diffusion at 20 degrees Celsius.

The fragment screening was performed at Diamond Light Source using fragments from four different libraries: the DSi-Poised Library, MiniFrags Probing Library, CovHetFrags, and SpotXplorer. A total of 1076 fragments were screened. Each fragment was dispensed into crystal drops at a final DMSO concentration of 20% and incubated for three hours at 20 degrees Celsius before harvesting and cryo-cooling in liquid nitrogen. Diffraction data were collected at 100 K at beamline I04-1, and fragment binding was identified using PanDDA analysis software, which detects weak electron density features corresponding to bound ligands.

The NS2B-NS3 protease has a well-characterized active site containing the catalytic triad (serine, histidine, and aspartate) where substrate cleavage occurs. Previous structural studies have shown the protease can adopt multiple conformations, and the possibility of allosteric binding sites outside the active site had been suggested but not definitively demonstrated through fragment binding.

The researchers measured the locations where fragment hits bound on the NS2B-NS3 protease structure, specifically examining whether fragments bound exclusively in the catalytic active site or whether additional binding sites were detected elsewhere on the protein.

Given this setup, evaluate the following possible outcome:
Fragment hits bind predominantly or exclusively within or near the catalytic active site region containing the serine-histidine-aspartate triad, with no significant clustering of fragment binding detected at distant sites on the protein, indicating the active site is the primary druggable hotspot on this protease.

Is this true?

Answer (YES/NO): NO